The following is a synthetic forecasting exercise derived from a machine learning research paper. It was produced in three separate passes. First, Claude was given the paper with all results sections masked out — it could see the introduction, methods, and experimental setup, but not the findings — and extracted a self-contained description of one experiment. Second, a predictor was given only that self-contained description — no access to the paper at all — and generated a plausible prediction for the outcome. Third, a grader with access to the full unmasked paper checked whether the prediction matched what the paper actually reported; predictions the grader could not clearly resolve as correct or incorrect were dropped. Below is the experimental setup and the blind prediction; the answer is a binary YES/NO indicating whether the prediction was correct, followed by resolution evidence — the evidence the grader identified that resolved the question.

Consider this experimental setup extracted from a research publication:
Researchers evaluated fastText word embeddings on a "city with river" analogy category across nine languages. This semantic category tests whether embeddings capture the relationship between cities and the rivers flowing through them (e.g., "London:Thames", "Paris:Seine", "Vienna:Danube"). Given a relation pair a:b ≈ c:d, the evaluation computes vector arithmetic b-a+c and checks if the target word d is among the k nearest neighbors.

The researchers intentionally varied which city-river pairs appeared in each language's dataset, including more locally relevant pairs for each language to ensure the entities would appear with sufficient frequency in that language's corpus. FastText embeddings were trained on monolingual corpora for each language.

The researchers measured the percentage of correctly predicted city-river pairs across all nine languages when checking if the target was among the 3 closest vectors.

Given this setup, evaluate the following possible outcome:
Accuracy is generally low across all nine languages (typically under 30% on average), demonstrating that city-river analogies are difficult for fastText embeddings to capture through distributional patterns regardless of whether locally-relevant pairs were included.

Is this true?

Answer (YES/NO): NO